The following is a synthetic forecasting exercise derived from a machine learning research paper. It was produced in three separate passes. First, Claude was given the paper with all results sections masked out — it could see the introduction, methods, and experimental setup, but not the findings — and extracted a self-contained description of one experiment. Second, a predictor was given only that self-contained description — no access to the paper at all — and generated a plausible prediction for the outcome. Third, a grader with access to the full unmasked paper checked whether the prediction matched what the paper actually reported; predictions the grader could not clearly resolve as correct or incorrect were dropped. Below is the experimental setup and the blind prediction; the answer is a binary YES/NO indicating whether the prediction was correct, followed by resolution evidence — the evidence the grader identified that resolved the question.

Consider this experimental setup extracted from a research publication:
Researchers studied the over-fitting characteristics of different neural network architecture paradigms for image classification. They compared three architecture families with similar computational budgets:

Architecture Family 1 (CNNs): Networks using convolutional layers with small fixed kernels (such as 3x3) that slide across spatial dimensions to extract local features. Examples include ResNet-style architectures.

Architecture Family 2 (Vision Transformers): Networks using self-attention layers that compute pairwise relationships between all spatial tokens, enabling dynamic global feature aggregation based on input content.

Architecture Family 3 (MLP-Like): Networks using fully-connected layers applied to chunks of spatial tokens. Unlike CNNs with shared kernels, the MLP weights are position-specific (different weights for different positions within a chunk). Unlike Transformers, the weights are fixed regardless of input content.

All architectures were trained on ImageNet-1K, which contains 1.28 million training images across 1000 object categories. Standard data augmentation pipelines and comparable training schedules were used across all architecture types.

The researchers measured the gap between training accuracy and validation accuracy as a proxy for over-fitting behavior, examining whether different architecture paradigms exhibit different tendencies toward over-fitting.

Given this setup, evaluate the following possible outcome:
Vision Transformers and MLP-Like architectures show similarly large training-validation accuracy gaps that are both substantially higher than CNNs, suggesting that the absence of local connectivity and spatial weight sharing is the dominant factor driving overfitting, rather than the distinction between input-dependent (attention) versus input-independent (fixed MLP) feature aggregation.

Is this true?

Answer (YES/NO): NO